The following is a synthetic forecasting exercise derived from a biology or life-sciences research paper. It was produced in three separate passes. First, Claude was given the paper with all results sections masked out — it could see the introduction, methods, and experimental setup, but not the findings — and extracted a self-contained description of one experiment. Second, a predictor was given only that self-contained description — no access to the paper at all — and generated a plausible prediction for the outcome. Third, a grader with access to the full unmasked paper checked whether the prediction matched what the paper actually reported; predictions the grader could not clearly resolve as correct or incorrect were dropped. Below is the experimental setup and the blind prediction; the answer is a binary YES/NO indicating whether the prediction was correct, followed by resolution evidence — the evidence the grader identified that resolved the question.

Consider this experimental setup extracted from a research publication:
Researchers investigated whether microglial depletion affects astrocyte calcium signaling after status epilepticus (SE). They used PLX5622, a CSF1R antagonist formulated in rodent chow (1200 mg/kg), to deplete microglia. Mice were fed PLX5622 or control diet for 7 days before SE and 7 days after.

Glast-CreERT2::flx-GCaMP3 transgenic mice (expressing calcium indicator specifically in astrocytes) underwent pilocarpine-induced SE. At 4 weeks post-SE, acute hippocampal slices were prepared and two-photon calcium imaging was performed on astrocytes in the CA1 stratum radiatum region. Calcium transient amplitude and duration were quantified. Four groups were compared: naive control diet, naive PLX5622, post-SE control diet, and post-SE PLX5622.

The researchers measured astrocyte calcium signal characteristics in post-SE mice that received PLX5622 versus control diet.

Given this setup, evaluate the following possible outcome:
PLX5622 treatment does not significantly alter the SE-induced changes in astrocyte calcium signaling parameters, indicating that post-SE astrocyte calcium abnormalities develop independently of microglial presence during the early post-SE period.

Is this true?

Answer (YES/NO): NO